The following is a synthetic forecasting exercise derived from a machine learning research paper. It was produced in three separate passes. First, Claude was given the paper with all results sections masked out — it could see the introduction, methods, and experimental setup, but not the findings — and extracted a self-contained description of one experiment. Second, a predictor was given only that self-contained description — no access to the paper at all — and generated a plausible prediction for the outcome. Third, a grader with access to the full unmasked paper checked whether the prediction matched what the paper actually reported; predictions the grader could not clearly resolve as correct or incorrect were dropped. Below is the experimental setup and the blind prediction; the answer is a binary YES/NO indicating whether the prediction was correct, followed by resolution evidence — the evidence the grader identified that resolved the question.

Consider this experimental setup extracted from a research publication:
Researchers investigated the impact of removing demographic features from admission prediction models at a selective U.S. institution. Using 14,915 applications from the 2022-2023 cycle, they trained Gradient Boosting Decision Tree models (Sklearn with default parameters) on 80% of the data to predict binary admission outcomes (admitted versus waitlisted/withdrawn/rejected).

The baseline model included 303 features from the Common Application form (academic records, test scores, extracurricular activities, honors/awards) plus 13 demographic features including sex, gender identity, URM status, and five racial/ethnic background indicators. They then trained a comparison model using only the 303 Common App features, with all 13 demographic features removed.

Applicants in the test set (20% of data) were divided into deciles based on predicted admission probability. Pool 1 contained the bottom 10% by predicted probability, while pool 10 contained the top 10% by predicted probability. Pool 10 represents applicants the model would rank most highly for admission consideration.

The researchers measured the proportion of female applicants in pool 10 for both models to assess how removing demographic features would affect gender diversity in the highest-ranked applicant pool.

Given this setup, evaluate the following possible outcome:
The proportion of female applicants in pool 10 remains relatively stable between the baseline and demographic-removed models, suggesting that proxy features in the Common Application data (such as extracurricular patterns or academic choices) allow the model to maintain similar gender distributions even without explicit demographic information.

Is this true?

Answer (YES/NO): YES